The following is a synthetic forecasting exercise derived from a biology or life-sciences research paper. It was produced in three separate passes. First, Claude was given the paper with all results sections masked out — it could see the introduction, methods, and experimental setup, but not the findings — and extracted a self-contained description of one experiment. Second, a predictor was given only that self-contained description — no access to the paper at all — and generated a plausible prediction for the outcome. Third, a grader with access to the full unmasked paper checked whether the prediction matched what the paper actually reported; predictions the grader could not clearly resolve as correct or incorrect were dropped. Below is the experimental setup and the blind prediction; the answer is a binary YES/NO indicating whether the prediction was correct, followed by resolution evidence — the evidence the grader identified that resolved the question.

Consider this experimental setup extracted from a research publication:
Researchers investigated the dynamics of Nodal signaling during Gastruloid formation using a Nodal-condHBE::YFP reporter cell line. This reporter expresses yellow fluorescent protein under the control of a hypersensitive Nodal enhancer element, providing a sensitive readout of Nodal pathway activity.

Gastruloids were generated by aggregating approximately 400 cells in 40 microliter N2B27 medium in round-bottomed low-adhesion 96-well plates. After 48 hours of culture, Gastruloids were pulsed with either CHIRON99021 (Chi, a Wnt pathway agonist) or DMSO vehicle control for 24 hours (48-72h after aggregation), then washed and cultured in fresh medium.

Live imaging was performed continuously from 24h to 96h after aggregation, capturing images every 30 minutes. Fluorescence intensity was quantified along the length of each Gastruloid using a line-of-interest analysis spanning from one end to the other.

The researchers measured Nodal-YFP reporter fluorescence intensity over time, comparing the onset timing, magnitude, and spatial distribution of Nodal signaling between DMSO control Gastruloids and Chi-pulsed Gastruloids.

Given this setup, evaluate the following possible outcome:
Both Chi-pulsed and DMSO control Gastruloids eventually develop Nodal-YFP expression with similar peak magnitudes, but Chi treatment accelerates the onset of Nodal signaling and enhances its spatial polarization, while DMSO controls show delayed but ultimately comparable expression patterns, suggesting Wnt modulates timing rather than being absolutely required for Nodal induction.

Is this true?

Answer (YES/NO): NO